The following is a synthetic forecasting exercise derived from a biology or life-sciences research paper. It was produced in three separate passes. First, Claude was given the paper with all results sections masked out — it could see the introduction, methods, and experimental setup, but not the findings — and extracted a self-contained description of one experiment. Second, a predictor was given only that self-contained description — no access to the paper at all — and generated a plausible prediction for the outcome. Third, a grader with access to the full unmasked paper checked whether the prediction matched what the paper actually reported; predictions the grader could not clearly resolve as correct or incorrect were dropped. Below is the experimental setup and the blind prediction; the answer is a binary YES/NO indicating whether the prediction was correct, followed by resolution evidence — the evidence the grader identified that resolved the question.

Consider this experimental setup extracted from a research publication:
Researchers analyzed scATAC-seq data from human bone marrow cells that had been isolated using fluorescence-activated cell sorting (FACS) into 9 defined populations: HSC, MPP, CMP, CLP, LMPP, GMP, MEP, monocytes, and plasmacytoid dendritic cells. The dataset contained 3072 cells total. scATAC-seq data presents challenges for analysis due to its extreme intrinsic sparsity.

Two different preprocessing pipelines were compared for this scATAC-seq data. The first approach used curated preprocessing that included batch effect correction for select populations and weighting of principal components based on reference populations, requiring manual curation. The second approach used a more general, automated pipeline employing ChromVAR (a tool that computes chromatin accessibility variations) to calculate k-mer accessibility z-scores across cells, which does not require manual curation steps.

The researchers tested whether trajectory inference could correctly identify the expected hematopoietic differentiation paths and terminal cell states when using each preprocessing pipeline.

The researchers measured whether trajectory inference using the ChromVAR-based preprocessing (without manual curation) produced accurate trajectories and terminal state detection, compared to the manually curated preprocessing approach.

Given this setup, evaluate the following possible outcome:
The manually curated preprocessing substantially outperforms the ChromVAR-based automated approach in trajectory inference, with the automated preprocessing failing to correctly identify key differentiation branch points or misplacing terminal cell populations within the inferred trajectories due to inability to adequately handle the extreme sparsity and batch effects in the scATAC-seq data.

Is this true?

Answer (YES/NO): NO